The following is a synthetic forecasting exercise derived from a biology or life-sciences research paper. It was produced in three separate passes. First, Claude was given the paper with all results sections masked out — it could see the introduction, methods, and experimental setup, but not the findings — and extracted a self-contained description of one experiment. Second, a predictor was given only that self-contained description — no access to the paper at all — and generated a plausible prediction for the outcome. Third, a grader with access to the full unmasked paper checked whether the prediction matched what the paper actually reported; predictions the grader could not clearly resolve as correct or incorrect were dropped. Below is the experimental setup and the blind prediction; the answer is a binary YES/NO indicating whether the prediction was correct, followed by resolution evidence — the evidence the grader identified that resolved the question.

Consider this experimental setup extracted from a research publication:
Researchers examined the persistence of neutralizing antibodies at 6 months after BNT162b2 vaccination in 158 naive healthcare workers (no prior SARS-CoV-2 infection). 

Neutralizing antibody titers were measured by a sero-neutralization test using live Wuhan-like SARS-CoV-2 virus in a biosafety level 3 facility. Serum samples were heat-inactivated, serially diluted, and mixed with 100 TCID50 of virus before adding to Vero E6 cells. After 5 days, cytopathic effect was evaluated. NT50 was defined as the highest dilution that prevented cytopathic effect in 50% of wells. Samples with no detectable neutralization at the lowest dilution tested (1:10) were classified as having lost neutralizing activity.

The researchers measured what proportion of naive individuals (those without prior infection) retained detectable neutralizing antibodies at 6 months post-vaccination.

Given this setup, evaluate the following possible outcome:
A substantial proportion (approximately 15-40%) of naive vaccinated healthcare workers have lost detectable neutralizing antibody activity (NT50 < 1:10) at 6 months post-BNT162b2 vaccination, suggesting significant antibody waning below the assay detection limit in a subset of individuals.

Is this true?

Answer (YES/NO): YES